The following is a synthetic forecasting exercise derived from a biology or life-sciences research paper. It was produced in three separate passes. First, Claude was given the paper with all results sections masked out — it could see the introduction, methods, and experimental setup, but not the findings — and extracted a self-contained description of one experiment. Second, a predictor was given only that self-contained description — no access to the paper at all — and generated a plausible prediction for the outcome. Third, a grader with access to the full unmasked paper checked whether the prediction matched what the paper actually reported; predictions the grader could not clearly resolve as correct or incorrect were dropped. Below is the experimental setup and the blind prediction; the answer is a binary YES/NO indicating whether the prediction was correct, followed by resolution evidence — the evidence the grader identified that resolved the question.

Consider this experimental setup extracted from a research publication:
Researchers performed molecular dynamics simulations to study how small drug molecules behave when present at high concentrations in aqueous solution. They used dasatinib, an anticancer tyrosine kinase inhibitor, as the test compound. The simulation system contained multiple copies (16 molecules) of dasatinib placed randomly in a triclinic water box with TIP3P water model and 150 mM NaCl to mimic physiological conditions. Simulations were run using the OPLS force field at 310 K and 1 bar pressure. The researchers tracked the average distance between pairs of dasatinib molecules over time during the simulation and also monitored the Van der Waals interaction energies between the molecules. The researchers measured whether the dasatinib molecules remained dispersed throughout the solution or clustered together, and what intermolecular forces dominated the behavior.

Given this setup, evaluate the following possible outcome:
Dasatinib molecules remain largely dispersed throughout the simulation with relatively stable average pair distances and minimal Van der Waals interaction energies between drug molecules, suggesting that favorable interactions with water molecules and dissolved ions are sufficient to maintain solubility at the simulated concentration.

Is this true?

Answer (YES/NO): NO